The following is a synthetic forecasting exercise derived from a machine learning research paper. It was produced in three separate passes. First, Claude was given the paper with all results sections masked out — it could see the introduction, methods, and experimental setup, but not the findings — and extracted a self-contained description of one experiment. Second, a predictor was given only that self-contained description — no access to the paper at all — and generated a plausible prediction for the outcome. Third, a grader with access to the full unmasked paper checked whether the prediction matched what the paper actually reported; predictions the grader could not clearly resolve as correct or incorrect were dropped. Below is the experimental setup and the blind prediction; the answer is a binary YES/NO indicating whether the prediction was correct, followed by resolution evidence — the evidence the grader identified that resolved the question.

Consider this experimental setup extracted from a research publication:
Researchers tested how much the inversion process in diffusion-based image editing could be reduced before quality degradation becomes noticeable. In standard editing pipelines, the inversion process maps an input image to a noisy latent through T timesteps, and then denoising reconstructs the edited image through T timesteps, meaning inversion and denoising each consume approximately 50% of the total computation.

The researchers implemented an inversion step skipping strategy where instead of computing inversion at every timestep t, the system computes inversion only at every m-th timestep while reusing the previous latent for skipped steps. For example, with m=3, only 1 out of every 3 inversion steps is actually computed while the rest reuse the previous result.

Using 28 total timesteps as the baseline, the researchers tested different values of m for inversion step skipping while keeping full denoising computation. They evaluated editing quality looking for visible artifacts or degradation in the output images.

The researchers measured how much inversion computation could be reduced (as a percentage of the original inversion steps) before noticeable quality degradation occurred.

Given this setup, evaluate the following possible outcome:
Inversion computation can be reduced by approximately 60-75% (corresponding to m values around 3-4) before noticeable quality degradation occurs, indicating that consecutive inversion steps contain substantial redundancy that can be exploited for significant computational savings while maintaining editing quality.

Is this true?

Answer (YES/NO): YES